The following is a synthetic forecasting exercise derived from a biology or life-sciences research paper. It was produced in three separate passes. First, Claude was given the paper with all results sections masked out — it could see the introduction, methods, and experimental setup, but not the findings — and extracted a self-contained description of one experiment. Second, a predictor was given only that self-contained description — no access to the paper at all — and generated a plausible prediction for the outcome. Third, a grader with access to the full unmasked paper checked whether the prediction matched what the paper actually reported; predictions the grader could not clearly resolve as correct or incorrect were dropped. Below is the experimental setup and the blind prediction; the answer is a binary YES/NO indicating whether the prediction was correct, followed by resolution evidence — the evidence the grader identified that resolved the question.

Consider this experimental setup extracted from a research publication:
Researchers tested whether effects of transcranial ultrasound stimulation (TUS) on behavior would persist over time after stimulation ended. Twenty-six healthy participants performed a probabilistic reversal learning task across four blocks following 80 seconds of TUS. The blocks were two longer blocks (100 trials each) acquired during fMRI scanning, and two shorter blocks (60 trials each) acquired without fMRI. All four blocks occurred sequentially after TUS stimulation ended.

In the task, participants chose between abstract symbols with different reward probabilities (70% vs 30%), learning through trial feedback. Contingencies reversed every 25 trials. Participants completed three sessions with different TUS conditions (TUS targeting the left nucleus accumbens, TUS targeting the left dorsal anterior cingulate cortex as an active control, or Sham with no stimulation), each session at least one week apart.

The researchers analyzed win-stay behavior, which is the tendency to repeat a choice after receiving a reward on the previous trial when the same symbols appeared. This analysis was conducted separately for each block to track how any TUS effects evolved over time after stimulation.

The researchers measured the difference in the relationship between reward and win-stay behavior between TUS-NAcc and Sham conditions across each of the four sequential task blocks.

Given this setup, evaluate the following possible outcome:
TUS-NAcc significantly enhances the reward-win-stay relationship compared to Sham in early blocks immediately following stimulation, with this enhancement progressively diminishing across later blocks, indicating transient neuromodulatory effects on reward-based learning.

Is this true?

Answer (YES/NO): NO